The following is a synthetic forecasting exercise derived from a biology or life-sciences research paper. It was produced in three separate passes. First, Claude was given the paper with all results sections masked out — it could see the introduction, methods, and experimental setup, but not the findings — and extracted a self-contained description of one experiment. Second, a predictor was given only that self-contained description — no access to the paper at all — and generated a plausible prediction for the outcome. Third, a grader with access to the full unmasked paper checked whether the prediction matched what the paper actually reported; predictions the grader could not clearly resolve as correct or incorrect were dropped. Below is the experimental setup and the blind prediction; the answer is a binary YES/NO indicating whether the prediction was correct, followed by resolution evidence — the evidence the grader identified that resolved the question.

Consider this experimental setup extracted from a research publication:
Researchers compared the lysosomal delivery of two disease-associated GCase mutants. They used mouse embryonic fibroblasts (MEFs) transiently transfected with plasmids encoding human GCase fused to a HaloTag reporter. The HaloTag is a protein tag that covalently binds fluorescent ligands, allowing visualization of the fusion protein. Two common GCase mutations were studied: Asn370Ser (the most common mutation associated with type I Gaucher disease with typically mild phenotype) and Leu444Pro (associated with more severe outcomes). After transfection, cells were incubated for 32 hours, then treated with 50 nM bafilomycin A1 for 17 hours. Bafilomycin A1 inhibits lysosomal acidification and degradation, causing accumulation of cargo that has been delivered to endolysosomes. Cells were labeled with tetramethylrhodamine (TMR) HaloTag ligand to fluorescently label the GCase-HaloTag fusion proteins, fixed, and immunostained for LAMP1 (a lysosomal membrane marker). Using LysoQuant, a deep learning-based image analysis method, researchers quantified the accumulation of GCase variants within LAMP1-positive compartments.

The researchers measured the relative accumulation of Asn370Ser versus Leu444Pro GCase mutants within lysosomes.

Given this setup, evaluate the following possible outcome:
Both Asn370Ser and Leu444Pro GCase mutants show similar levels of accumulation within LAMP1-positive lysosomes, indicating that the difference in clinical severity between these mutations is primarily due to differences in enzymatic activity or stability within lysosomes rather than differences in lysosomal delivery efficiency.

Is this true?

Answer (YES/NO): NO